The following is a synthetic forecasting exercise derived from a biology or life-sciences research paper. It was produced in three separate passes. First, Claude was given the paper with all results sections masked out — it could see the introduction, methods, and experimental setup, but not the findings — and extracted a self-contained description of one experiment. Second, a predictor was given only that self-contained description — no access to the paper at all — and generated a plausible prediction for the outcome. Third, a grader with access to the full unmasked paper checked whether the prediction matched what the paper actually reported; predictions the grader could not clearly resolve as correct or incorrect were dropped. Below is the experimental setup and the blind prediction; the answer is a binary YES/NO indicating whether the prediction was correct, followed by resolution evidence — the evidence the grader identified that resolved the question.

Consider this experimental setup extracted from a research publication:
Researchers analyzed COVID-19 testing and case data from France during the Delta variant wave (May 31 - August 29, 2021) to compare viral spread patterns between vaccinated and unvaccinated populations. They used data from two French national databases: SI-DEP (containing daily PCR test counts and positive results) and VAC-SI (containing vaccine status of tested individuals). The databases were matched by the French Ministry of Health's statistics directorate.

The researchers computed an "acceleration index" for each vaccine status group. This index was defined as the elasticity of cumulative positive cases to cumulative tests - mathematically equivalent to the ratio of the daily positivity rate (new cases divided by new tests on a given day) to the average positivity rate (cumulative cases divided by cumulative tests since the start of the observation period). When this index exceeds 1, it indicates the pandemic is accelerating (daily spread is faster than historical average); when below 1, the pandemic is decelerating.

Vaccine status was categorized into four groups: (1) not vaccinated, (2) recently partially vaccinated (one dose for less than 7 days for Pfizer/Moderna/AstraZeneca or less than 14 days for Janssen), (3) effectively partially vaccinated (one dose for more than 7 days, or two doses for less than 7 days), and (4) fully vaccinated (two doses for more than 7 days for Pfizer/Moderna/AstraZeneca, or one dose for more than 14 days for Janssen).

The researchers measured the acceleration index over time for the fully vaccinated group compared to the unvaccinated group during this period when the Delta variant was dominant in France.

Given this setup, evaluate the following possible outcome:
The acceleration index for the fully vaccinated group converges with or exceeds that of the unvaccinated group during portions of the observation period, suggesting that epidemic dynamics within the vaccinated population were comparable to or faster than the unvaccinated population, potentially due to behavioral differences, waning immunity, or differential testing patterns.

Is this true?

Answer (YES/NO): YES